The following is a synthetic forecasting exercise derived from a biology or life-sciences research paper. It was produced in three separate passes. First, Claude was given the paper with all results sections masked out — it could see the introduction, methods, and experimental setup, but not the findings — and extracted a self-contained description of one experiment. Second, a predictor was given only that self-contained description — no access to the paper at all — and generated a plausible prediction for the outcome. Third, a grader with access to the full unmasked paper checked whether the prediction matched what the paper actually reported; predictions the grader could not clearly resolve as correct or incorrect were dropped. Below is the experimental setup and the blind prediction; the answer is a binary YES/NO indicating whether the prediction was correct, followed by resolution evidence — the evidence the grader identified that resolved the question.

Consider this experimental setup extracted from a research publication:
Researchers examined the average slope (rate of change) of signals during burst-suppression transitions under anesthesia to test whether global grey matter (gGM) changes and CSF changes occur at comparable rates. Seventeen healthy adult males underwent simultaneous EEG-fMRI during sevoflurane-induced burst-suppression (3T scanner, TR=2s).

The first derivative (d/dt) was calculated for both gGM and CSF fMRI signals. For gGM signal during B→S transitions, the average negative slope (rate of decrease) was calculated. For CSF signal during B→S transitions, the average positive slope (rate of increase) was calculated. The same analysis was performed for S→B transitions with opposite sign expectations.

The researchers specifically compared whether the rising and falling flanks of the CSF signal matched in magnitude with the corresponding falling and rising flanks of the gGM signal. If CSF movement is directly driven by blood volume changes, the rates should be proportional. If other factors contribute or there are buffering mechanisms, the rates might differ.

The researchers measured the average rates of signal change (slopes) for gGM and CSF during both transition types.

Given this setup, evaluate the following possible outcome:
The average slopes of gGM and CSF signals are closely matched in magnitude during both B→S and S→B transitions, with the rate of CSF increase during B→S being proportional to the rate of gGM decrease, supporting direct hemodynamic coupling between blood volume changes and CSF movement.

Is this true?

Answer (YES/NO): NO